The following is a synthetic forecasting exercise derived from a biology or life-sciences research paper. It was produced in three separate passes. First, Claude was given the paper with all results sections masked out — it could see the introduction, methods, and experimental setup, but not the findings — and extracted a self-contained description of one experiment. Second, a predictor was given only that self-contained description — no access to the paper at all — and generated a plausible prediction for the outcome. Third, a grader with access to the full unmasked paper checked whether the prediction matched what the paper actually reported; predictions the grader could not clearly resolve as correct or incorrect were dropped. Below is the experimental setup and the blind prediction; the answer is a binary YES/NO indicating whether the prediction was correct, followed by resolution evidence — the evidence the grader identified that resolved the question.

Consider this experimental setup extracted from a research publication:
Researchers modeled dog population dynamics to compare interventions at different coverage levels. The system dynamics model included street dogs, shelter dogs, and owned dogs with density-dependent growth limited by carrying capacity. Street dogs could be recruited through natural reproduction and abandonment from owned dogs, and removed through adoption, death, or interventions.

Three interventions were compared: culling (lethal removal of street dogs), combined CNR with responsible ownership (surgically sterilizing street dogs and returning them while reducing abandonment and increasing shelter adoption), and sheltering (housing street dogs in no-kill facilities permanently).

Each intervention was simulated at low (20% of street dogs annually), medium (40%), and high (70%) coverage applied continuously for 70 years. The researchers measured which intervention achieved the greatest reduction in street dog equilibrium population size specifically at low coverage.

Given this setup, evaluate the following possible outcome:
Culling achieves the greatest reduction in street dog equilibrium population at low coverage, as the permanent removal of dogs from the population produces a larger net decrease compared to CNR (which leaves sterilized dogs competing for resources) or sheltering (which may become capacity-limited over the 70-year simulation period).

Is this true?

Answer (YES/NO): YES